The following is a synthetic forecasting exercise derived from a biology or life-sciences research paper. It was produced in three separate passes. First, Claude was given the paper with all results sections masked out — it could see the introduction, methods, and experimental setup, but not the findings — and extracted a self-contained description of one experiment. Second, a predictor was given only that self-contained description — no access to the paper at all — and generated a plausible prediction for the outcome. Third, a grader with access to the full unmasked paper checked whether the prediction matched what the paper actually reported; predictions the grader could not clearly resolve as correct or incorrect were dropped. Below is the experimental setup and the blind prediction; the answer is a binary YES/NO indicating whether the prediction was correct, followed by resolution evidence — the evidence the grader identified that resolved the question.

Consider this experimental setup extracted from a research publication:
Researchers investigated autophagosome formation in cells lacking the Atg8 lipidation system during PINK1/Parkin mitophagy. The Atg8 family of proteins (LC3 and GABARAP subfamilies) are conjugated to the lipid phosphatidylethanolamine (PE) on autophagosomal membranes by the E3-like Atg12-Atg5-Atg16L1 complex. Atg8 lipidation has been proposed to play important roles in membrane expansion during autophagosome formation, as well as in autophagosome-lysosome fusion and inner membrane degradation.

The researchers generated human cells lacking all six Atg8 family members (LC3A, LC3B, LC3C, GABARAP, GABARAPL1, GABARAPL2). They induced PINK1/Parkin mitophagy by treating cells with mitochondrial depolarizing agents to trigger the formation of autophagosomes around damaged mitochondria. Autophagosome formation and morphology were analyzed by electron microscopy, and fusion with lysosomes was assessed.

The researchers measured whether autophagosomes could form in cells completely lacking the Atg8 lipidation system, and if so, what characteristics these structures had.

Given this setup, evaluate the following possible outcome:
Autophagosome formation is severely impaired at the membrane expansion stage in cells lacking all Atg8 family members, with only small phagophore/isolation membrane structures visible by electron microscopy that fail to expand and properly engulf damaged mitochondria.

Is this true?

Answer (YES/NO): NO